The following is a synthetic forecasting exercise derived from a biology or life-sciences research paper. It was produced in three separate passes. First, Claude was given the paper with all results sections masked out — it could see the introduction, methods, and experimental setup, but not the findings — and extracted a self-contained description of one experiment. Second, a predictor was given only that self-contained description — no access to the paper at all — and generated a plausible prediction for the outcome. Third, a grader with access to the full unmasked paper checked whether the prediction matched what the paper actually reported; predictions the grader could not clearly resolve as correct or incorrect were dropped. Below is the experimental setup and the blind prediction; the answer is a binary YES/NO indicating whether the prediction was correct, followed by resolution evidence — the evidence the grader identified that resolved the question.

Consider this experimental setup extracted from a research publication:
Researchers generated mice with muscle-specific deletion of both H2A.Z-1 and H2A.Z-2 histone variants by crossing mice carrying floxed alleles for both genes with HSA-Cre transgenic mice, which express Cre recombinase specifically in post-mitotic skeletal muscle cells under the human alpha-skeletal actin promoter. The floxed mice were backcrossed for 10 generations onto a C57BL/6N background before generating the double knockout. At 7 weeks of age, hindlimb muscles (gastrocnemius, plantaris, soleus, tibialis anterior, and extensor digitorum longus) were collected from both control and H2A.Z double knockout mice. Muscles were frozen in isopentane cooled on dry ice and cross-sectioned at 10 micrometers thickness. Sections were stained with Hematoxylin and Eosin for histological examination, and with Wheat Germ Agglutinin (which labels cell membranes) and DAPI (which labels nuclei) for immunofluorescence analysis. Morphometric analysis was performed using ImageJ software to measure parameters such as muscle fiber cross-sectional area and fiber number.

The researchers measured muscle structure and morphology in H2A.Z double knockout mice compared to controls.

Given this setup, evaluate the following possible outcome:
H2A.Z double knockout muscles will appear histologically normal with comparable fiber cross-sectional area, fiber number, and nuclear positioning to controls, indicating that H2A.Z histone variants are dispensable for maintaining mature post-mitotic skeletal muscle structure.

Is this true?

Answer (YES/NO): YES